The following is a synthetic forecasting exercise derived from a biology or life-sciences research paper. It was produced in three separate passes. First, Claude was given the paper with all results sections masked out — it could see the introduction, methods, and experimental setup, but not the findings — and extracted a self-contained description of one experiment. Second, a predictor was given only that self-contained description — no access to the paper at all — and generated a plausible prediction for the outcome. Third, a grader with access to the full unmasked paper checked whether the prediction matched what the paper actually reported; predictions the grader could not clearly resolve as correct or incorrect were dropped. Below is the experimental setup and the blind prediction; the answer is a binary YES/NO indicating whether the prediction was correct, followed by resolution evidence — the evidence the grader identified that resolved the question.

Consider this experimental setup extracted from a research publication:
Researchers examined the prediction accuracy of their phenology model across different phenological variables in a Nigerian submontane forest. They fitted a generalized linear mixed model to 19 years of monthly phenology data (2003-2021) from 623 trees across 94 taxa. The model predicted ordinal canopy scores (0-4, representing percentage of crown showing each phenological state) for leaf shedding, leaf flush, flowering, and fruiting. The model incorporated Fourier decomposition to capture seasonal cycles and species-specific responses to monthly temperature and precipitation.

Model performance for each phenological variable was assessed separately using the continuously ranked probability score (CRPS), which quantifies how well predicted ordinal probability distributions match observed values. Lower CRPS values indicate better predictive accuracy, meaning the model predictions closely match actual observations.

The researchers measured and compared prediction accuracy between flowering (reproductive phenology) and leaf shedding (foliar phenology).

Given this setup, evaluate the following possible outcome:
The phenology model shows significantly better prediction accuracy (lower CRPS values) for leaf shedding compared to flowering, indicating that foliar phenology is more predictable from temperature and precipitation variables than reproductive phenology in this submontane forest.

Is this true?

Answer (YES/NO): NO